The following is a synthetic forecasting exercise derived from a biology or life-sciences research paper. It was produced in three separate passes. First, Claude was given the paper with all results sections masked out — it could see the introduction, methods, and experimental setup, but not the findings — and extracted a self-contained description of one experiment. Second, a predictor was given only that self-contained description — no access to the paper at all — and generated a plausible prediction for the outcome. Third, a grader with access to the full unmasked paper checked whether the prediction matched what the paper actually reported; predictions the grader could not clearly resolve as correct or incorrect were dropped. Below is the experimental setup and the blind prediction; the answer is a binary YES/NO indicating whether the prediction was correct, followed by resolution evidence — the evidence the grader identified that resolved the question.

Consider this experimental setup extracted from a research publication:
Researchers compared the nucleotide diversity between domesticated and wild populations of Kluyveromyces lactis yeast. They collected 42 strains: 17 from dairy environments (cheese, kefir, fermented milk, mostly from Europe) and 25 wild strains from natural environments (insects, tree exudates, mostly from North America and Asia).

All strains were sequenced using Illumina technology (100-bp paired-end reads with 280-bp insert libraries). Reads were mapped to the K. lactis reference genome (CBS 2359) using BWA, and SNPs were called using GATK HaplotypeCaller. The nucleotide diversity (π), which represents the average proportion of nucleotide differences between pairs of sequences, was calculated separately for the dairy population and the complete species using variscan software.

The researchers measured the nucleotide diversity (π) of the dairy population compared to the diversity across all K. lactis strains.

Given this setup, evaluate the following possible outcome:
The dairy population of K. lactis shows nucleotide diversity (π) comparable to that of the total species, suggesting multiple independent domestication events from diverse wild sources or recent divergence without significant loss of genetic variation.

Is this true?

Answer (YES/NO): NO